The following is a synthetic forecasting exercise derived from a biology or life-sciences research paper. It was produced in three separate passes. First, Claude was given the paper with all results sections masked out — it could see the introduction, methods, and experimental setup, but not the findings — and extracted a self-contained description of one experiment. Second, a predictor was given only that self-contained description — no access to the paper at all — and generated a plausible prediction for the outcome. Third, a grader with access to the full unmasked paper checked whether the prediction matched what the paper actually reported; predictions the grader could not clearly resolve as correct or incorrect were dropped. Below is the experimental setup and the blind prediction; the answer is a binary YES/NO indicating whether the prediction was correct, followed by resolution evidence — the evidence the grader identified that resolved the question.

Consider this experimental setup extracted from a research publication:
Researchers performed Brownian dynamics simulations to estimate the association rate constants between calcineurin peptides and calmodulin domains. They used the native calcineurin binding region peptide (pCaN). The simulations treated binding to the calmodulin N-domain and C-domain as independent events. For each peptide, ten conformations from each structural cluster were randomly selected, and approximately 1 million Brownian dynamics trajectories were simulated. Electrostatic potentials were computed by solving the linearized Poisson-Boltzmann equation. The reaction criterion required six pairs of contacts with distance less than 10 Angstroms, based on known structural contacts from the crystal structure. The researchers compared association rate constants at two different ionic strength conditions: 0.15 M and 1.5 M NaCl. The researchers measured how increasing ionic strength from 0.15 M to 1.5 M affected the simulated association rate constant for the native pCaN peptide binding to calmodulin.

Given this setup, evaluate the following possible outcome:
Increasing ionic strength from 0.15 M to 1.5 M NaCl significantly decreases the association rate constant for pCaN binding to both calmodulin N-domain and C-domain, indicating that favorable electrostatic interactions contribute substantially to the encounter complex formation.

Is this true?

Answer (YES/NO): YES